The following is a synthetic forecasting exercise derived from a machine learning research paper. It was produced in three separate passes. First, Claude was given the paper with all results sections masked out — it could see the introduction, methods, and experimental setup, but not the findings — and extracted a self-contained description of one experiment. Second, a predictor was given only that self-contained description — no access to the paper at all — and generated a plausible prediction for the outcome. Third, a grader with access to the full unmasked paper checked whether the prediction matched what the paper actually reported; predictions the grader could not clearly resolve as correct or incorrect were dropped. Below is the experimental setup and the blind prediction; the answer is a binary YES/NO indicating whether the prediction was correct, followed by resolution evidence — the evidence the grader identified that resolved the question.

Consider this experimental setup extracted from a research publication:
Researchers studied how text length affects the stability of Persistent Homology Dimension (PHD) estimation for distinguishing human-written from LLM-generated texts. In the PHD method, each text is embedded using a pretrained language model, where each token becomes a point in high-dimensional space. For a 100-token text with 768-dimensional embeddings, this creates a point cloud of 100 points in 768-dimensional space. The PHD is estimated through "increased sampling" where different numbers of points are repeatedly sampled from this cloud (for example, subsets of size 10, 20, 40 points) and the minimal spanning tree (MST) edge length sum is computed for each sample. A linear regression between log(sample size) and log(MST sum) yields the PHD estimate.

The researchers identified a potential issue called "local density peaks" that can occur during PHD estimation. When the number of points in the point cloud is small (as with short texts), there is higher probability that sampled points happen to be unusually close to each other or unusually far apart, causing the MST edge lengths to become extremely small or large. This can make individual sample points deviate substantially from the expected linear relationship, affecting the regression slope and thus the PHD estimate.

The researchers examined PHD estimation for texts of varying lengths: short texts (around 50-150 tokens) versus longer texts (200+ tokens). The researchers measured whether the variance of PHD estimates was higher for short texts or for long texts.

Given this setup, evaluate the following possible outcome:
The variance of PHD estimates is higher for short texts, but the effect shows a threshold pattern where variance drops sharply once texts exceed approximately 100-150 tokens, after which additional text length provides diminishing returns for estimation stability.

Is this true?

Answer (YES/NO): NO